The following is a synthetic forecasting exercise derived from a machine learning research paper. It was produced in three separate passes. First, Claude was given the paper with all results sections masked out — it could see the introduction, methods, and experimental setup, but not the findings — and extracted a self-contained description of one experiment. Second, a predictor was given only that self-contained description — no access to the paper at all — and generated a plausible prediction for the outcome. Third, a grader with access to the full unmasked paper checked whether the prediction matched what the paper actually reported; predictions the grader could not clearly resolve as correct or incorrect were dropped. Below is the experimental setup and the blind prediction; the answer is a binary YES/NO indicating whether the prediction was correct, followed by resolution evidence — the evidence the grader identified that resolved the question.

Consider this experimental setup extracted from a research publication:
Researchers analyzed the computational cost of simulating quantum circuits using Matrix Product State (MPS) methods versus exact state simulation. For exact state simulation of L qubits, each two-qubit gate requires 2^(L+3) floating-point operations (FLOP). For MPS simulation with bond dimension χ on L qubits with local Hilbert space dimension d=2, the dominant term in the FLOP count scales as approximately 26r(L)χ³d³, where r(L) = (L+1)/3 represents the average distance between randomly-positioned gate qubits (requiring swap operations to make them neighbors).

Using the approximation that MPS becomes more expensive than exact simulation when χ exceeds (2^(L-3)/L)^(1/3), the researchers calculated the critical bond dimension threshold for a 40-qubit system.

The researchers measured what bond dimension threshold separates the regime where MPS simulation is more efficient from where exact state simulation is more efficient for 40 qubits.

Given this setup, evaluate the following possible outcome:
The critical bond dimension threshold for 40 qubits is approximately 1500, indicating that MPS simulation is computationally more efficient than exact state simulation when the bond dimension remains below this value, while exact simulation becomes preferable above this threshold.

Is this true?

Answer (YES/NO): YES